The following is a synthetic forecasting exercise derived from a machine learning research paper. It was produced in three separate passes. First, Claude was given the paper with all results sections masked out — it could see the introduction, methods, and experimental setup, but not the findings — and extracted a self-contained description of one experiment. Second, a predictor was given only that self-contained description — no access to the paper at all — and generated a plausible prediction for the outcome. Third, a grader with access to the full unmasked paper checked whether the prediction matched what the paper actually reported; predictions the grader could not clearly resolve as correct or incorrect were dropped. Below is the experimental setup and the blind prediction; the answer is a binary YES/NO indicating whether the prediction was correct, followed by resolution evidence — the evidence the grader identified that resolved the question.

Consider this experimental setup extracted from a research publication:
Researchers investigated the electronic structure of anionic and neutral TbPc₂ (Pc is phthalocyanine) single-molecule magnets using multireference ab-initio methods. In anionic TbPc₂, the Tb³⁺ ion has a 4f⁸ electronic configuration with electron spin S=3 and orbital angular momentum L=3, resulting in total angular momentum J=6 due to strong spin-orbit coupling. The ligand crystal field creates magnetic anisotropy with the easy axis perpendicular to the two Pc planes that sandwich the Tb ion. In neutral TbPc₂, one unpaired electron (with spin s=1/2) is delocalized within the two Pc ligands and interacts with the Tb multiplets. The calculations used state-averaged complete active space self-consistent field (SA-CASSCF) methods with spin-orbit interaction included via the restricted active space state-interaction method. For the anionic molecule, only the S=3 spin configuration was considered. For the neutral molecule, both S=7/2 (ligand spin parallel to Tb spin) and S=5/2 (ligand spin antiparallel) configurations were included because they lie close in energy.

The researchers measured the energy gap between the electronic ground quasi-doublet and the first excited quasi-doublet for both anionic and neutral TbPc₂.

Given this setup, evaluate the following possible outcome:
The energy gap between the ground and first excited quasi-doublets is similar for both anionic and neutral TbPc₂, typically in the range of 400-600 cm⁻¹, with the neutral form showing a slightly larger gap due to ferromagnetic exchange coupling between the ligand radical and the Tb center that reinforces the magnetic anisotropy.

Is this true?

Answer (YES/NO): NO